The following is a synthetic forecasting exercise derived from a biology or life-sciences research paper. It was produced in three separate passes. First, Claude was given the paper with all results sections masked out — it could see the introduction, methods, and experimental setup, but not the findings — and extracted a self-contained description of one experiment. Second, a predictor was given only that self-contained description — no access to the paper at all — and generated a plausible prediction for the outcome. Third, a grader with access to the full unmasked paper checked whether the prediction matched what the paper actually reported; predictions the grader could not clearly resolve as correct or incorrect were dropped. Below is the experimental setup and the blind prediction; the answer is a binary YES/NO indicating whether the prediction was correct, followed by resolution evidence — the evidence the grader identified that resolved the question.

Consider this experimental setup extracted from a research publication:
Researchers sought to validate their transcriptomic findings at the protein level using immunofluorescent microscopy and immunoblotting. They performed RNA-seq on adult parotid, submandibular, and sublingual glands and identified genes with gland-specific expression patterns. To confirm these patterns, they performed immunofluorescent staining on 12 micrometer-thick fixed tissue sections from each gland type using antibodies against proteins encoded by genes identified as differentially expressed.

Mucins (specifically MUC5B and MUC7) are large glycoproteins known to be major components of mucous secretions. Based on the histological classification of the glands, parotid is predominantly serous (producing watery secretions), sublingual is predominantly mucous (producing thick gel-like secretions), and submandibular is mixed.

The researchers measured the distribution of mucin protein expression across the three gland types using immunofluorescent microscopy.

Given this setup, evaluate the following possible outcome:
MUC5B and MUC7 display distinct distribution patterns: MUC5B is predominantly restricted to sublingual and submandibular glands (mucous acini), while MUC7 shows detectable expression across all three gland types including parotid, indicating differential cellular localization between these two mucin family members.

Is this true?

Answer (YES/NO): NO